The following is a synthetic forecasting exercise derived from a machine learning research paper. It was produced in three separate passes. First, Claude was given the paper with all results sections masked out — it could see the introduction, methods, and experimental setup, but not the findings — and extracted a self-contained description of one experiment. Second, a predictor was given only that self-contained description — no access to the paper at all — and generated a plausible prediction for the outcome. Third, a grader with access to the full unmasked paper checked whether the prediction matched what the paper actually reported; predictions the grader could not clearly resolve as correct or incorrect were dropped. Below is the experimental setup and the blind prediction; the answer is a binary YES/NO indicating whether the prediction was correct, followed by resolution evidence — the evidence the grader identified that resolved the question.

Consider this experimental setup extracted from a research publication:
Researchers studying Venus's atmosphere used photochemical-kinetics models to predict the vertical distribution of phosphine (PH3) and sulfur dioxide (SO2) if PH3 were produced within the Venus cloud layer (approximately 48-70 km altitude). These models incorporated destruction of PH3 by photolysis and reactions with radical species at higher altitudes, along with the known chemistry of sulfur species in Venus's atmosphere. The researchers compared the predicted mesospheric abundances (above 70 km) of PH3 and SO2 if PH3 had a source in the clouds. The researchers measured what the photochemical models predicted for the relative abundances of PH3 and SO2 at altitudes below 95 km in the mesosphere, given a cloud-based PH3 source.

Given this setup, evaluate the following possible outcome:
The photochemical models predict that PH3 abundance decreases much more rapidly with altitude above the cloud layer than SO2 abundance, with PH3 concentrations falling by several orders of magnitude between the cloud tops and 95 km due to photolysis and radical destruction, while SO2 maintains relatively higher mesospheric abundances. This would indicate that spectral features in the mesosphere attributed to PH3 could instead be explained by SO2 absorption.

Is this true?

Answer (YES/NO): YES